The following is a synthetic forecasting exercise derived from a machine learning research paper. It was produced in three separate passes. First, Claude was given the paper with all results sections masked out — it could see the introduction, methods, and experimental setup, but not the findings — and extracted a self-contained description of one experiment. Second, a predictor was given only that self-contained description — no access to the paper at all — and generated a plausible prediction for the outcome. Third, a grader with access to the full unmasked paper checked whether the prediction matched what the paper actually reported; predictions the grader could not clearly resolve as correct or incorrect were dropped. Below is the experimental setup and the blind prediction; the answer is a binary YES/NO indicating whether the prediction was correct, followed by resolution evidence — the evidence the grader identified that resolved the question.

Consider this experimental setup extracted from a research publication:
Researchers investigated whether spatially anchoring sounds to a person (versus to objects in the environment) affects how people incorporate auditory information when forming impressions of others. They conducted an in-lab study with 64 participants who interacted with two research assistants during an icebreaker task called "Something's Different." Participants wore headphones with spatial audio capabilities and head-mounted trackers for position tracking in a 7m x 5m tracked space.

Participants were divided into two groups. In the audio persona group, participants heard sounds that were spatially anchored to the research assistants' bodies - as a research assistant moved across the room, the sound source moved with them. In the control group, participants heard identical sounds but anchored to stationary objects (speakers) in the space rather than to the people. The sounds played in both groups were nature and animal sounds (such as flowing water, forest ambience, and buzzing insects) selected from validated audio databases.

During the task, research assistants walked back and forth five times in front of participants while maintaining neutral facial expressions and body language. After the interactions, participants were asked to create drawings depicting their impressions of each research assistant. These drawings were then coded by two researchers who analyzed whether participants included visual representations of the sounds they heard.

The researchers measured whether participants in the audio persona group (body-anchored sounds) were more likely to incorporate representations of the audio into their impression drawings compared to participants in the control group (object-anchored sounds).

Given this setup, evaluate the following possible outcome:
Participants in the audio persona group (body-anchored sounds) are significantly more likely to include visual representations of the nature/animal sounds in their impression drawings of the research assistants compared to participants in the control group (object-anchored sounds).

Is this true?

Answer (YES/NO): YES